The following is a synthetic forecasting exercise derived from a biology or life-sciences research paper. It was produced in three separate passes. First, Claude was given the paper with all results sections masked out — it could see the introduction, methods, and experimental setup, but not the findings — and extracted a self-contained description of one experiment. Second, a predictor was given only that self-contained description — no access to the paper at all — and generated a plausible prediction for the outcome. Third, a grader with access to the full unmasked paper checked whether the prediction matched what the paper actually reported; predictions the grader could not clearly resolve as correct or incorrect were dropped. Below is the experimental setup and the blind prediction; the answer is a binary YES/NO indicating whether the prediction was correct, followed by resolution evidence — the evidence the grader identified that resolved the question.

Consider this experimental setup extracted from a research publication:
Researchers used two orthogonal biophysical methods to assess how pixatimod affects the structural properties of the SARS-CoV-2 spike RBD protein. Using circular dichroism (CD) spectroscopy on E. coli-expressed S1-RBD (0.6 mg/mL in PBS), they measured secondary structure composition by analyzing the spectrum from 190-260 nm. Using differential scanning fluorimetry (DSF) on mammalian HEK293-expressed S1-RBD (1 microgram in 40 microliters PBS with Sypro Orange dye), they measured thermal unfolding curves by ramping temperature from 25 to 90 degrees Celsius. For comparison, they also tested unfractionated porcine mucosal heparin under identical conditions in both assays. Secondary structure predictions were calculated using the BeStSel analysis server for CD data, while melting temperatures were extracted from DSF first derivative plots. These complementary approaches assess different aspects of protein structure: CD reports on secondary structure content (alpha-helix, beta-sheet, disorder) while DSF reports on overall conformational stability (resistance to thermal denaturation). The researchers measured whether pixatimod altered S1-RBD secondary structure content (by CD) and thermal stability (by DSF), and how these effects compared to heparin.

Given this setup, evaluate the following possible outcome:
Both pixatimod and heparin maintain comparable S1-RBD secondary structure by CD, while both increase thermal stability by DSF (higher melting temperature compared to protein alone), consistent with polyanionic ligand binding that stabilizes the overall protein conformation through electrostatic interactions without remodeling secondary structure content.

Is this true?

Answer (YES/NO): NO